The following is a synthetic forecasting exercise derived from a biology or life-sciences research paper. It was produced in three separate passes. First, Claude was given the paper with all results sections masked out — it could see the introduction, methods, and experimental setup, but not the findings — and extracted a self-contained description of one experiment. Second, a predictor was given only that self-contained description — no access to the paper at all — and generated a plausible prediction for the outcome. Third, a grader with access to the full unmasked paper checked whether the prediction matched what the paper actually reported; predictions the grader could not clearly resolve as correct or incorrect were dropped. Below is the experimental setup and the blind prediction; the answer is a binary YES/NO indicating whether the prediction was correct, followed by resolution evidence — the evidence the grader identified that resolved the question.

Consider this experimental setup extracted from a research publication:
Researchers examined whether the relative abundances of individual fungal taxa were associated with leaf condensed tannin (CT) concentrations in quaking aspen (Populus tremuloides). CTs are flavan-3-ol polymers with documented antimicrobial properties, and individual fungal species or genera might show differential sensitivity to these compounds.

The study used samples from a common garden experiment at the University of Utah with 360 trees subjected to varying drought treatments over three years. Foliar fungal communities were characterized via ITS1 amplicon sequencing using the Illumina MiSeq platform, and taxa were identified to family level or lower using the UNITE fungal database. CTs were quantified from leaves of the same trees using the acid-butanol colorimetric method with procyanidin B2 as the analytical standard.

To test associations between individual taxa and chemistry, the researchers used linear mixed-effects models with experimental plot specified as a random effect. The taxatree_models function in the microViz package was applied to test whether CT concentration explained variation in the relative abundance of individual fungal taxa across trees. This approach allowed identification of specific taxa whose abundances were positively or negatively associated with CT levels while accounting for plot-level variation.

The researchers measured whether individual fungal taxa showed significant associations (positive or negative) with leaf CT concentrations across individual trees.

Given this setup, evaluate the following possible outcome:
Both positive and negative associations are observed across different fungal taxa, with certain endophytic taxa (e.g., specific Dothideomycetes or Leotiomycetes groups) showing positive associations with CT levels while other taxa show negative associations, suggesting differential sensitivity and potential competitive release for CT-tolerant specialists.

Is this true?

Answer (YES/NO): NO